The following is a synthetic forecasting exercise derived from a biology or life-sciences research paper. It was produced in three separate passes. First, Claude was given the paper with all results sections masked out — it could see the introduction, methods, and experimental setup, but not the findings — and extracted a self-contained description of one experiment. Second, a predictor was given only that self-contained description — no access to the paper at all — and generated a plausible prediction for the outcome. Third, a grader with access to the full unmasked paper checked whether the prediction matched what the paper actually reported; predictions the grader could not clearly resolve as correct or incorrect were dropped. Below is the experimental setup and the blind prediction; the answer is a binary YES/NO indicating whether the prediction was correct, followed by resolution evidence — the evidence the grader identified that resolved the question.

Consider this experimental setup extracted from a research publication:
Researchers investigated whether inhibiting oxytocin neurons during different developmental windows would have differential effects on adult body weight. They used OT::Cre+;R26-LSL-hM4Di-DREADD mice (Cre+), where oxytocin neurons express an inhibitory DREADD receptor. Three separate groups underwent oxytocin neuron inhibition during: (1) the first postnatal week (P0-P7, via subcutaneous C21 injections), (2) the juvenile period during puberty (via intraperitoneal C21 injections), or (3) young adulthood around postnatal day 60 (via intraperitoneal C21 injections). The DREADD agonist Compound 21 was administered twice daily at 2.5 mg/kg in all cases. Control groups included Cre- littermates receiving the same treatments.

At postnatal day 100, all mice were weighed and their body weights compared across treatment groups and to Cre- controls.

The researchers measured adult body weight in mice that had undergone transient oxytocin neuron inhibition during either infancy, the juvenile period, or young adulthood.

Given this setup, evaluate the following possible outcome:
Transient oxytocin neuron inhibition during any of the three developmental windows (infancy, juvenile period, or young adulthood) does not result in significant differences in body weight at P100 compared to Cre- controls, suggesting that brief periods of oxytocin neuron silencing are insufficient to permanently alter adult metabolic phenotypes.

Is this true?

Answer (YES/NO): NO